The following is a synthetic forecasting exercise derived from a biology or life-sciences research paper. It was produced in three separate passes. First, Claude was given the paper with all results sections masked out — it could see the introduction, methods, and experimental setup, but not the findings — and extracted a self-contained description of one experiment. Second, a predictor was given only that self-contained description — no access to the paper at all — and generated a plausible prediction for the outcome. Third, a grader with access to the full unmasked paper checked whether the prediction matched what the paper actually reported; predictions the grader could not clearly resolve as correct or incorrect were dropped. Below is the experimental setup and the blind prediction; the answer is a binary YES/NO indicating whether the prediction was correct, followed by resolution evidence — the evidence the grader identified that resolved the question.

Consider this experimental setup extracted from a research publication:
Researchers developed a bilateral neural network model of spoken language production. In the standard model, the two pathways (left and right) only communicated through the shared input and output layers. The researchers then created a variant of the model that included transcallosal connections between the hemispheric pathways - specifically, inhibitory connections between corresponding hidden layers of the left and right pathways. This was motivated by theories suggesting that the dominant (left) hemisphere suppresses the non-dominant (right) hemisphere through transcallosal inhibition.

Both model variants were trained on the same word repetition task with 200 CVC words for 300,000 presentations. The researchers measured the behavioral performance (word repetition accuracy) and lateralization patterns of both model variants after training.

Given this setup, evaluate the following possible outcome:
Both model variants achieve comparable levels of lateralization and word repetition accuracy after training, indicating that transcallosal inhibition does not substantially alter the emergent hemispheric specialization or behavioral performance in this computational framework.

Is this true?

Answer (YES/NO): NO